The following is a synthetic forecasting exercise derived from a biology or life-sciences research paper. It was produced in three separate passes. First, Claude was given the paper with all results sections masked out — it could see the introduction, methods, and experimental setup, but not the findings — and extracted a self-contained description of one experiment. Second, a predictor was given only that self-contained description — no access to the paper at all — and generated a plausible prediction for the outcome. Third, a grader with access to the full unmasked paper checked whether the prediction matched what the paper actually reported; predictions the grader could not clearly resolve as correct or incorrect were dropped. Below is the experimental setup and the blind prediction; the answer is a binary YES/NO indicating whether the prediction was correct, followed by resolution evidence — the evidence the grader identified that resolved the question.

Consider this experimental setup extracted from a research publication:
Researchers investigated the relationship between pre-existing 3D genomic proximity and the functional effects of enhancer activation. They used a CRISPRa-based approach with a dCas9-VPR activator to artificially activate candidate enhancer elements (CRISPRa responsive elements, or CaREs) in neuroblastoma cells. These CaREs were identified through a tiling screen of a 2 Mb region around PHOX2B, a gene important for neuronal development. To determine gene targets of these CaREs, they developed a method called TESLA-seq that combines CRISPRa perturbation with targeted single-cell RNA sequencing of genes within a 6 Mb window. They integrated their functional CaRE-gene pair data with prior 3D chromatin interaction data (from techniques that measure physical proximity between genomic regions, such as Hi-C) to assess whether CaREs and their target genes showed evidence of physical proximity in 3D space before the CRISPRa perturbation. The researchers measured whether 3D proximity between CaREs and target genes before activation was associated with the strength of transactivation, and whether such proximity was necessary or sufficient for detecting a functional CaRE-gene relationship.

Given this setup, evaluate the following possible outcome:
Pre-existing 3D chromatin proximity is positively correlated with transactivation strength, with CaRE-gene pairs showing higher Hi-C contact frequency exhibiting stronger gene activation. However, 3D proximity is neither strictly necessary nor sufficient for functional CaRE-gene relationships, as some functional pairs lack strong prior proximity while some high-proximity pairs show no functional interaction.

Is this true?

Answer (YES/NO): YES